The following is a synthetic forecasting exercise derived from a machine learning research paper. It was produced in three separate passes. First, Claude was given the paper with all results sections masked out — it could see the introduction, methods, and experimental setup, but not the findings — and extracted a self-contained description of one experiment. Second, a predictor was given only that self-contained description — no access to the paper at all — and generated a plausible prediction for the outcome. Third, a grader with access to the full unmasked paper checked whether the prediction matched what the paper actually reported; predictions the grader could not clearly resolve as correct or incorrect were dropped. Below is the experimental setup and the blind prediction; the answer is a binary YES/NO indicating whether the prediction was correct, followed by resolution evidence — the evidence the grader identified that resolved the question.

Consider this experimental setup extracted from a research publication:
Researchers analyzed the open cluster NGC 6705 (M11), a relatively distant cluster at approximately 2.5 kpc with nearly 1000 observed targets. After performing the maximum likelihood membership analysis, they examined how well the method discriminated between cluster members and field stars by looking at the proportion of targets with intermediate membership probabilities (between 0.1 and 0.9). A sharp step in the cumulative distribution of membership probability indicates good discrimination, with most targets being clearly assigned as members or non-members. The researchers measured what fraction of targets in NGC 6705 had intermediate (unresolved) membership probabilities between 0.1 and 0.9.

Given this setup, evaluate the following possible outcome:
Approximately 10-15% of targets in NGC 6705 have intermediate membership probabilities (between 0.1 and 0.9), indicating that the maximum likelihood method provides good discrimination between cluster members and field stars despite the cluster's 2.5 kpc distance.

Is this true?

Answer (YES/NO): NO